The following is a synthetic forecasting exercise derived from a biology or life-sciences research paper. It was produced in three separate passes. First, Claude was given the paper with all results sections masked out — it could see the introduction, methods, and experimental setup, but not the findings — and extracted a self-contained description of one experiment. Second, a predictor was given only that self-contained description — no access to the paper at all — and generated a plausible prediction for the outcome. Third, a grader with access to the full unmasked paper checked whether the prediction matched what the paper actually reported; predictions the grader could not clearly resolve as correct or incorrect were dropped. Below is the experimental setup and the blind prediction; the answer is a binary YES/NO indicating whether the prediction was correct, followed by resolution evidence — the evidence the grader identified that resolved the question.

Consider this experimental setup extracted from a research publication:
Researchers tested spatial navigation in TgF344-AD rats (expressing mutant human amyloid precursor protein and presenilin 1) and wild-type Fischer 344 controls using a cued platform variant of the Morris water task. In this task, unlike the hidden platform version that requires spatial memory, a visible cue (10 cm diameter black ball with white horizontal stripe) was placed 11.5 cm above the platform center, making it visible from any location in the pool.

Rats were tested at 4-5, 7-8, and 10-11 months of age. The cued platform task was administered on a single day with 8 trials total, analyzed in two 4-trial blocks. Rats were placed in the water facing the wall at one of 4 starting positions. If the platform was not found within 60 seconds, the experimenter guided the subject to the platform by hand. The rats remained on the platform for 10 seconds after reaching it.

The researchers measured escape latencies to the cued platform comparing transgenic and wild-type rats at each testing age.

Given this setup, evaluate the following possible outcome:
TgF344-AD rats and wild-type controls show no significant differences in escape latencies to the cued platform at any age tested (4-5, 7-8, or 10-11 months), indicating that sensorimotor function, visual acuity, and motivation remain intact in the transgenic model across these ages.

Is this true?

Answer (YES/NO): YES